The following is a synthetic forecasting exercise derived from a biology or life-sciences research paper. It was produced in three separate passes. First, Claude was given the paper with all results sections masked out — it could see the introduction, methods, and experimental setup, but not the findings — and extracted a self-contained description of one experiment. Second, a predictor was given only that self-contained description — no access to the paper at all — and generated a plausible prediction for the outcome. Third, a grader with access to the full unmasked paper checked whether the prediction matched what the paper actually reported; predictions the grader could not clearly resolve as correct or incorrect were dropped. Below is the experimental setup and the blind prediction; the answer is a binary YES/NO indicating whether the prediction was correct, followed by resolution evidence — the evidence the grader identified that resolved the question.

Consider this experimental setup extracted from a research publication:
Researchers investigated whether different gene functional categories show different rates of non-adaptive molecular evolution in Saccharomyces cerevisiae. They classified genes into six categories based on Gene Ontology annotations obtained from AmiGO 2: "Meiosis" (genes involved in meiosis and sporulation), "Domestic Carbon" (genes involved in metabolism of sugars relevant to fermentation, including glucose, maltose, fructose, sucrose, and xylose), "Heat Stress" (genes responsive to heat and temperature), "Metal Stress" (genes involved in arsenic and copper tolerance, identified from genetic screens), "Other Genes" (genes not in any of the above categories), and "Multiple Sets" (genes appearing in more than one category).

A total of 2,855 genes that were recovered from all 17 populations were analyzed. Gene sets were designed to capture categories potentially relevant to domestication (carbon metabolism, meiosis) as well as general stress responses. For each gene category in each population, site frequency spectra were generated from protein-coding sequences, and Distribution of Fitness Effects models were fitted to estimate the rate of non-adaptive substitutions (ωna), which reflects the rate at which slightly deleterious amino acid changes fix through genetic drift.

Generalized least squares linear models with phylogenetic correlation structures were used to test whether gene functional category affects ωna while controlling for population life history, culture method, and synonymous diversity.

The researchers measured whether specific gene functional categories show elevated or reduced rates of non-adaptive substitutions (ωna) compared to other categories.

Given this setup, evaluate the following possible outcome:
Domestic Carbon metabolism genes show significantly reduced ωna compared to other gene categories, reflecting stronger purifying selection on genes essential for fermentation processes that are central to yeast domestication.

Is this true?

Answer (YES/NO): NO